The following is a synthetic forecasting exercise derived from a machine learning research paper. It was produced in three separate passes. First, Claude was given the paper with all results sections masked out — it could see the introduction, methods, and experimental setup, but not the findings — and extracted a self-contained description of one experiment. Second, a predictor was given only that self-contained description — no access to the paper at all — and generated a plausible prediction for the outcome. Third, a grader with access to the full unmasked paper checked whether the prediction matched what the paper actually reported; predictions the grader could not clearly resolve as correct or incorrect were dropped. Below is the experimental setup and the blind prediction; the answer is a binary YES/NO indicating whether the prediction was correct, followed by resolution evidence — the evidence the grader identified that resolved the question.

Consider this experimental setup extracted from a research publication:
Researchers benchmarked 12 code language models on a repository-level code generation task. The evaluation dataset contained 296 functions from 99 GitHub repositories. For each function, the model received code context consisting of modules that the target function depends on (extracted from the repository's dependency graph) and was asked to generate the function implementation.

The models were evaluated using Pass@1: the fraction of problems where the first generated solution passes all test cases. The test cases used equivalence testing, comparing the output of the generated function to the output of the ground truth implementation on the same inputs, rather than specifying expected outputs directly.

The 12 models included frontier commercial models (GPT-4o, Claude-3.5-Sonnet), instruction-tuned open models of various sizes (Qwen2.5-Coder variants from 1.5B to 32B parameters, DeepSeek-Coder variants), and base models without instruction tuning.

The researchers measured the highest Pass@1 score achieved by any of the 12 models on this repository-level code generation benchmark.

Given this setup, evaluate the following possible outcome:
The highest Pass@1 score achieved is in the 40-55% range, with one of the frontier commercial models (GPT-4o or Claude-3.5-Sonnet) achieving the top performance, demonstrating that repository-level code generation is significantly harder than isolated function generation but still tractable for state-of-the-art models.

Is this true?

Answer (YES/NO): NO